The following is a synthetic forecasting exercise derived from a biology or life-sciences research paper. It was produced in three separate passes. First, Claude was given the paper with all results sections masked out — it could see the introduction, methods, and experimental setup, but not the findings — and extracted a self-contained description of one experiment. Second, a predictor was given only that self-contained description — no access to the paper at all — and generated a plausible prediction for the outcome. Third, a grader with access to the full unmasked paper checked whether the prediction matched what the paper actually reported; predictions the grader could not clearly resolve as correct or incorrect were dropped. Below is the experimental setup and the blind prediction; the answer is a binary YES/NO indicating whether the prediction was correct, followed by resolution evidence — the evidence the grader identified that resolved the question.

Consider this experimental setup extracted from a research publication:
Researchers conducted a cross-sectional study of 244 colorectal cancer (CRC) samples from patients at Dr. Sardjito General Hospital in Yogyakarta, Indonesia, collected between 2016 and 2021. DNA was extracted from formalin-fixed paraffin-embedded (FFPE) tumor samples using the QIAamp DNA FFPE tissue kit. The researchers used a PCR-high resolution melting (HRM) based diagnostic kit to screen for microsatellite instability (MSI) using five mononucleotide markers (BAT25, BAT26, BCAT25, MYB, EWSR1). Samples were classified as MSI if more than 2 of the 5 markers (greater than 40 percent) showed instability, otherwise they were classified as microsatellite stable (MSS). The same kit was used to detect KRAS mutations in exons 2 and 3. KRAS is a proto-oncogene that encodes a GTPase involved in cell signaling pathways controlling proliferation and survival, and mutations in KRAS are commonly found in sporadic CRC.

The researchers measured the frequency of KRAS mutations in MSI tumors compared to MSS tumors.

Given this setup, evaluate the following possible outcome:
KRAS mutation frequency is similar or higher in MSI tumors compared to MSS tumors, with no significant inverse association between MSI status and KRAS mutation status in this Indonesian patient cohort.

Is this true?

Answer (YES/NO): YES